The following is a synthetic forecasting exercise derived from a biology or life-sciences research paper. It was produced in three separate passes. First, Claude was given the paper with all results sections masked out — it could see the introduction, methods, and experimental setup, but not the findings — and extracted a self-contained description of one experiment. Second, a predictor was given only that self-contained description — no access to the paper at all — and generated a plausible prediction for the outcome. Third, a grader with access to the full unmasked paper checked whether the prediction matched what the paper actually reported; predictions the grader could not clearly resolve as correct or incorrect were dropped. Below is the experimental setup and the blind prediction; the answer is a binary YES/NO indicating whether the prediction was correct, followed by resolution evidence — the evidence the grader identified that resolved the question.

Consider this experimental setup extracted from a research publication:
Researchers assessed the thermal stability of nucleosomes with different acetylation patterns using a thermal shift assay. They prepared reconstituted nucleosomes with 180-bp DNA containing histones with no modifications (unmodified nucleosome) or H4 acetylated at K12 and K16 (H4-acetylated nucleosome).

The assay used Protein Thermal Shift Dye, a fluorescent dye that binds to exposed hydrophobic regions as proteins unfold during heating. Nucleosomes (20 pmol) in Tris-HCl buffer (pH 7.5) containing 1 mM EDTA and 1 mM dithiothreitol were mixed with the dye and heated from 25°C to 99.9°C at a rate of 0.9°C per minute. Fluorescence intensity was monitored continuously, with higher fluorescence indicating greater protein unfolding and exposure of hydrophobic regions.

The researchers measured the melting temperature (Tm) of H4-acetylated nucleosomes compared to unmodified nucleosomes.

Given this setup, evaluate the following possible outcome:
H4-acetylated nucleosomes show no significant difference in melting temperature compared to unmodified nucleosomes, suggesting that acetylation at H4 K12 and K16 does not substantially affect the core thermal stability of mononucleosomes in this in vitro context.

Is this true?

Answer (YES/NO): YES